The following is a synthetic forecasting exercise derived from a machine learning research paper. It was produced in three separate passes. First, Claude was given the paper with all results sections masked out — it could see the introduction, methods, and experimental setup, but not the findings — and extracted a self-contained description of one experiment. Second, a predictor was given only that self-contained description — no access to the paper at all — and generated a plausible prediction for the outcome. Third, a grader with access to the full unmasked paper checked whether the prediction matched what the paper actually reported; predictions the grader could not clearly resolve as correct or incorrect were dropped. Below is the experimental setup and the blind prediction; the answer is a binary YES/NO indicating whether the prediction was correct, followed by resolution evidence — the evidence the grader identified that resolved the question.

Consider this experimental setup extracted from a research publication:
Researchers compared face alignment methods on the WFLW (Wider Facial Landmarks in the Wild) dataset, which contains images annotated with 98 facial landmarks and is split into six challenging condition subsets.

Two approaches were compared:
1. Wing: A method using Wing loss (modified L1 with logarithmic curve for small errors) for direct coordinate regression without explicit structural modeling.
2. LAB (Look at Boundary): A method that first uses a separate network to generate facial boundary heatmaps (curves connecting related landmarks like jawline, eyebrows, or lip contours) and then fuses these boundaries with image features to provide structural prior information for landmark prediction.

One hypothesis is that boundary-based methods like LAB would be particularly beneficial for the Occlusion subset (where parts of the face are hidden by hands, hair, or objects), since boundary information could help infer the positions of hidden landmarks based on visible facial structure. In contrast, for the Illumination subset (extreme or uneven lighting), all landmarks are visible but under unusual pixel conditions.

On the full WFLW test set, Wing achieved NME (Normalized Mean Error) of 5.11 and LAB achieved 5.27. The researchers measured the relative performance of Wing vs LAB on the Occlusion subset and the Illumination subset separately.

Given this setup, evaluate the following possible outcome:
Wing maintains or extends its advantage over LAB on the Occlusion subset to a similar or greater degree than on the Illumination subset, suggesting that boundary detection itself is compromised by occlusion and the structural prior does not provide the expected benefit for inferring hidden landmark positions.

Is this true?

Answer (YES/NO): YES